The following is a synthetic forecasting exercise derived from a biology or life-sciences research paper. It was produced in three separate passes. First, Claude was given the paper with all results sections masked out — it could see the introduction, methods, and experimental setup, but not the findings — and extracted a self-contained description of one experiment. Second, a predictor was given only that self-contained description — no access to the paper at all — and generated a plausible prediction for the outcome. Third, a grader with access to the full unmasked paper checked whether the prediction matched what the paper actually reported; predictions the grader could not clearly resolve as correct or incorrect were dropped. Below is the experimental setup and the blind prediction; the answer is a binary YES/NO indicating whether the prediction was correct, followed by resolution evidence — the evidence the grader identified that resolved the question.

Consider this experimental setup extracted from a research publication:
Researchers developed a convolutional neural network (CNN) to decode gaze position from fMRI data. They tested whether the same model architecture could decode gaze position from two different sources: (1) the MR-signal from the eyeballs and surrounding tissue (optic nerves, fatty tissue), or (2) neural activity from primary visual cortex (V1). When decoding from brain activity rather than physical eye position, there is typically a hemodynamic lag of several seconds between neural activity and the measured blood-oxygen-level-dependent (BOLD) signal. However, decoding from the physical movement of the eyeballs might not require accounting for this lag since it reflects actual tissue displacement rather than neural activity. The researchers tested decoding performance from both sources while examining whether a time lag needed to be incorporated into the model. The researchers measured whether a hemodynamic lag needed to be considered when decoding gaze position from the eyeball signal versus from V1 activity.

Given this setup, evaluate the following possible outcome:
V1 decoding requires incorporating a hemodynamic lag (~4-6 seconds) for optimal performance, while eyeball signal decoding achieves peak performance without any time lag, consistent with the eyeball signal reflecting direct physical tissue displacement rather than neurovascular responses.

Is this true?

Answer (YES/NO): YES